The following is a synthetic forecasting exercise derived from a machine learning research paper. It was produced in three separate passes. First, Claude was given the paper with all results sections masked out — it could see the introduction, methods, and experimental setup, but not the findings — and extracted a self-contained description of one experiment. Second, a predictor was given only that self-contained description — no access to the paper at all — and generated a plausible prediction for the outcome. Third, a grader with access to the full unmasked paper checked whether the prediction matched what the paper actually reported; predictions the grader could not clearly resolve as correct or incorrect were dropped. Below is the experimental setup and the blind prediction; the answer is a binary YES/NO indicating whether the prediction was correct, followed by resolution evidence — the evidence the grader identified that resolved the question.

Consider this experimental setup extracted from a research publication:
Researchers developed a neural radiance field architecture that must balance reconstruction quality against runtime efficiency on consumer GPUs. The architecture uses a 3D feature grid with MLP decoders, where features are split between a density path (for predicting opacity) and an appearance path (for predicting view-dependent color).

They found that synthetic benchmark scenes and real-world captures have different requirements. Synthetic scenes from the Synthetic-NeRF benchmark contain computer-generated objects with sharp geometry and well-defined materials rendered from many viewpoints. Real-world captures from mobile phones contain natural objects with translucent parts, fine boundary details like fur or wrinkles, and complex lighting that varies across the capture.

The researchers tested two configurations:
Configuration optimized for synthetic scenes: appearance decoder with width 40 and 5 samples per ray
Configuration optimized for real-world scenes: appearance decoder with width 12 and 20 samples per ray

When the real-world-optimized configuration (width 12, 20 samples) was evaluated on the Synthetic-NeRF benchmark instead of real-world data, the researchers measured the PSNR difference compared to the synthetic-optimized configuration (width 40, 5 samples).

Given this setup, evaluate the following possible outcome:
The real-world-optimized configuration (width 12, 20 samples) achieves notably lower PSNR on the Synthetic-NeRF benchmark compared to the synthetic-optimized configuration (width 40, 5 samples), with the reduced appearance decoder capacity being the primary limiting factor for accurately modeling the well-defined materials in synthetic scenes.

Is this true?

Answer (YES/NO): NO